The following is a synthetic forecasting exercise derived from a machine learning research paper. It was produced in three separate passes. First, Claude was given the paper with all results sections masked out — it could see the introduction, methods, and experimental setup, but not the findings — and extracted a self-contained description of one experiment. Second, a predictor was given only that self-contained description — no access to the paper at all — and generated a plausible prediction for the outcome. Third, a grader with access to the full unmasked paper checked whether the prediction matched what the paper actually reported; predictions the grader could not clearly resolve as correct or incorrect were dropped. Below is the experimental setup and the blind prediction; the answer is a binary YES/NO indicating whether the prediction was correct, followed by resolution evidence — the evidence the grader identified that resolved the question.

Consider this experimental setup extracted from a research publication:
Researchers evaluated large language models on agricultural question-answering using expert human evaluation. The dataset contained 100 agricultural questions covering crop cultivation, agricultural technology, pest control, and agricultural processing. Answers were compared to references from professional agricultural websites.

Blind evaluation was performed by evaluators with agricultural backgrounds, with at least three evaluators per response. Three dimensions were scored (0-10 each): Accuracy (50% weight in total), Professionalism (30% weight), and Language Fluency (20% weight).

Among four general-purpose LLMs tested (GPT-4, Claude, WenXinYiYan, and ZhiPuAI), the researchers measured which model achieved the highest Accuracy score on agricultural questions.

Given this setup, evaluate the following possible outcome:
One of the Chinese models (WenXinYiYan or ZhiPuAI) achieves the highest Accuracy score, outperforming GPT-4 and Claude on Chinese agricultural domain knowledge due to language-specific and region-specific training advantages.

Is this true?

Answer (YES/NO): NO